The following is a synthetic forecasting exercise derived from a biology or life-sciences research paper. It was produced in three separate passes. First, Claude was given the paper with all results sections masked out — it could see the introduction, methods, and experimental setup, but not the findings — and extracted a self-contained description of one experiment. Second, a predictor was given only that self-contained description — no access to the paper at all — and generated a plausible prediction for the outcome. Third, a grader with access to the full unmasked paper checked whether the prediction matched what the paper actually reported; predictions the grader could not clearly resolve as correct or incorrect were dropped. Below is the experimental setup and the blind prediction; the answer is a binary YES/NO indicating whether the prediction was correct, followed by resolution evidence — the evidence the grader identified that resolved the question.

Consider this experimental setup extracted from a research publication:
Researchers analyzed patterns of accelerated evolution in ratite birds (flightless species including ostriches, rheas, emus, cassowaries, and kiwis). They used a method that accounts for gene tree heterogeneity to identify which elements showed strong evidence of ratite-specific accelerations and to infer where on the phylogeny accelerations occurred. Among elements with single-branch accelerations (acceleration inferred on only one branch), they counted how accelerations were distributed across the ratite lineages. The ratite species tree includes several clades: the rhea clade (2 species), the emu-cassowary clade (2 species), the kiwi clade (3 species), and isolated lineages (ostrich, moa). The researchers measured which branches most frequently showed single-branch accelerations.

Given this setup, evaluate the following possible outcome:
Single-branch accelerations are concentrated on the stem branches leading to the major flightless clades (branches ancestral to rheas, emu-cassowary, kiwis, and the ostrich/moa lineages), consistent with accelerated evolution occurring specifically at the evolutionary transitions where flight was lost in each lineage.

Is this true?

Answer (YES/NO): NO